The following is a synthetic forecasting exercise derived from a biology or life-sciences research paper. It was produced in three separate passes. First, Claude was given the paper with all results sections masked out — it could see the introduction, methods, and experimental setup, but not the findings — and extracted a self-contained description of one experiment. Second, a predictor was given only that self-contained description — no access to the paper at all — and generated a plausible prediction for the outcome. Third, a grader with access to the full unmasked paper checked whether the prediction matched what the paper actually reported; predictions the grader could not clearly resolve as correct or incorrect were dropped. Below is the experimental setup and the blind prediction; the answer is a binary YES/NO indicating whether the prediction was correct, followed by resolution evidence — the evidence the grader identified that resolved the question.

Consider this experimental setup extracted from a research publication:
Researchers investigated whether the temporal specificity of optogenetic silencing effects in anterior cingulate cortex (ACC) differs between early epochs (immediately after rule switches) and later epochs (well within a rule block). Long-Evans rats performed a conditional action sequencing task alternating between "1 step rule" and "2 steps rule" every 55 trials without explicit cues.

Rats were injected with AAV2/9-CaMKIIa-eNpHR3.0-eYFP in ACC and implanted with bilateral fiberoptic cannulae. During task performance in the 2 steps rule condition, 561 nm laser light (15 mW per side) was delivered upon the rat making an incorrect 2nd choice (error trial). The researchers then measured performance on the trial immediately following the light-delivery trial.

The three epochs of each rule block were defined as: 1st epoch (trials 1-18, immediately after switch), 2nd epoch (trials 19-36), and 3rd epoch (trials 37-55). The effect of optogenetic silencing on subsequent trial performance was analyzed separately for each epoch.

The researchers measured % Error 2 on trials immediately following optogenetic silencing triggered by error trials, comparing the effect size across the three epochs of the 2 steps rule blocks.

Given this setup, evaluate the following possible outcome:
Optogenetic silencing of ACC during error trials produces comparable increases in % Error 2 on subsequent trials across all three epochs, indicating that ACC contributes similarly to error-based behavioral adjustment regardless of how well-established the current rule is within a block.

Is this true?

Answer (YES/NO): NO